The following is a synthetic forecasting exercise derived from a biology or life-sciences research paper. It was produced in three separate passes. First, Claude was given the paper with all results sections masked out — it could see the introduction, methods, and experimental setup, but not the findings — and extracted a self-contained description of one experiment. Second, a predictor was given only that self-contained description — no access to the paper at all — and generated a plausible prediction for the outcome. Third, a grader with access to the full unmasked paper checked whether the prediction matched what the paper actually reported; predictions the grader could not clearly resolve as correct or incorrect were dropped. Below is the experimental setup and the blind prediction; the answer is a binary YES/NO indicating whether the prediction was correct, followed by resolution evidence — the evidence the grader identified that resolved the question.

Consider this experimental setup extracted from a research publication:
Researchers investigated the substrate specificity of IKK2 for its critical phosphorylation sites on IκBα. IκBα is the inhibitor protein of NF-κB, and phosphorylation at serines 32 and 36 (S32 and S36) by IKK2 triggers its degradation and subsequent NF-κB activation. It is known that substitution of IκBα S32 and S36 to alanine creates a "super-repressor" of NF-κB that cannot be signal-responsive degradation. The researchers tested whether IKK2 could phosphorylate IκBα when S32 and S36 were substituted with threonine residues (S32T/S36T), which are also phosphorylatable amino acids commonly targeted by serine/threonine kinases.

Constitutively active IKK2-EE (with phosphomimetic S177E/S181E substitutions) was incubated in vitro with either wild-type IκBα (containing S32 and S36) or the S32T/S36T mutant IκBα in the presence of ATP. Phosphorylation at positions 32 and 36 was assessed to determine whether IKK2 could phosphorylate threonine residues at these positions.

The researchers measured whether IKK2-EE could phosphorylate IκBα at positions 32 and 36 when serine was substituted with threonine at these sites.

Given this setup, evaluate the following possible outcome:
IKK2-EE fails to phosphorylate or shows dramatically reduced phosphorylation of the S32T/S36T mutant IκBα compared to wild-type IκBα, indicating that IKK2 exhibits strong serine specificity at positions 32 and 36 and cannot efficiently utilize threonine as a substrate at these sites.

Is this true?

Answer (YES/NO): YES